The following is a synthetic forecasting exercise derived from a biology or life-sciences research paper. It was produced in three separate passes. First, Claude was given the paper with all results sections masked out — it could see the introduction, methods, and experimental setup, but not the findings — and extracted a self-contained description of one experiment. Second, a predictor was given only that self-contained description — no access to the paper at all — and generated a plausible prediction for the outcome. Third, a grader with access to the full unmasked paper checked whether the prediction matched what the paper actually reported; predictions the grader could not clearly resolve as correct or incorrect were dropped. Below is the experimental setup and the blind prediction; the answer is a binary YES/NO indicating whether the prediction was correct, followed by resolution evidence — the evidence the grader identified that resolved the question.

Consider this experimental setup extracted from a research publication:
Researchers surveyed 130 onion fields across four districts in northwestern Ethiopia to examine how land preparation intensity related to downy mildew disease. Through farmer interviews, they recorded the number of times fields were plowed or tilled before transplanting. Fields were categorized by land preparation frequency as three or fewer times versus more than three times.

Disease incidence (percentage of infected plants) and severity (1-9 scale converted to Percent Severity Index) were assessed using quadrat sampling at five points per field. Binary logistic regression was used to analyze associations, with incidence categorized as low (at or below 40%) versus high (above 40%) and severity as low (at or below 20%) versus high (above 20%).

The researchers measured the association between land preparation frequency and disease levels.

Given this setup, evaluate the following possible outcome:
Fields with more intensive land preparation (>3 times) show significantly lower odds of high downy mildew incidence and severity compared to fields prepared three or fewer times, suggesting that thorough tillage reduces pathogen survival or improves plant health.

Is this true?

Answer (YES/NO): YES